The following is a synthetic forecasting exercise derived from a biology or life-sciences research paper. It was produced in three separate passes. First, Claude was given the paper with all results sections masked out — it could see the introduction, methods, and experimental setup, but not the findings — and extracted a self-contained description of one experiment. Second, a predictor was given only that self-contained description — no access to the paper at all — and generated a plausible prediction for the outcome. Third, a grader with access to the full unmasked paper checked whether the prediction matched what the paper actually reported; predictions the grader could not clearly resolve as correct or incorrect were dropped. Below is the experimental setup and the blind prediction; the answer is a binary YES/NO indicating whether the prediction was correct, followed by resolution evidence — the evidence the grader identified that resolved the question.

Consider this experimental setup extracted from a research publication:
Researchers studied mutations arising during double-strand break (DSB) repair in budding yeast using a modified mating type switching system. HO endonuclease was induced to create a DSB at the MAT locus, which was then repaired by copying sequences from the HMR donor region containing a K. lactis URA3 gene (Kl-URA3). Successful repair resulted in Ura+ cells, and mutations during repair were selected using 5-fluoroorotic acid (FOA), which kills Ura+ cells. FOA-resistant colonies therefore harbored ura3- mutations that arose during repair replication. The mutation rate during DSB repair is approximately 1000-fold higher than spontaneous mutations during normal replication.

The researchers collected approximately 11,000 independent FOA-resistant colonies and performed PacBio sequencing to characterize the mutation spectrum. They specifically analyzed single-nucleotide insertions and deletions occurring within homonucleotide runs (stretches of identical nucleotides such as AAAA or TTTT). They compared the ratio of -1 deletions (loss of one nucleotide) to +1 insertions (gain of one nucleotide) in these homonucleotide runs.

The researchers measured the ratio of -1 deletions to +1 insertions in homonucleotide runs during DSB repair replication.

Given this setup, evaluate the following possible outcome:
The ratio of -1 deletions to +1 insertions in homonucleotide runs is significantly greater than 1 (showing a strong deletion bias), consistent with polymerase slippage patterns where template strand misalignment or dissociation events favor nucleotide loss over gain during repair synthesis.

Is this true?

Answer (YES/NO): YES